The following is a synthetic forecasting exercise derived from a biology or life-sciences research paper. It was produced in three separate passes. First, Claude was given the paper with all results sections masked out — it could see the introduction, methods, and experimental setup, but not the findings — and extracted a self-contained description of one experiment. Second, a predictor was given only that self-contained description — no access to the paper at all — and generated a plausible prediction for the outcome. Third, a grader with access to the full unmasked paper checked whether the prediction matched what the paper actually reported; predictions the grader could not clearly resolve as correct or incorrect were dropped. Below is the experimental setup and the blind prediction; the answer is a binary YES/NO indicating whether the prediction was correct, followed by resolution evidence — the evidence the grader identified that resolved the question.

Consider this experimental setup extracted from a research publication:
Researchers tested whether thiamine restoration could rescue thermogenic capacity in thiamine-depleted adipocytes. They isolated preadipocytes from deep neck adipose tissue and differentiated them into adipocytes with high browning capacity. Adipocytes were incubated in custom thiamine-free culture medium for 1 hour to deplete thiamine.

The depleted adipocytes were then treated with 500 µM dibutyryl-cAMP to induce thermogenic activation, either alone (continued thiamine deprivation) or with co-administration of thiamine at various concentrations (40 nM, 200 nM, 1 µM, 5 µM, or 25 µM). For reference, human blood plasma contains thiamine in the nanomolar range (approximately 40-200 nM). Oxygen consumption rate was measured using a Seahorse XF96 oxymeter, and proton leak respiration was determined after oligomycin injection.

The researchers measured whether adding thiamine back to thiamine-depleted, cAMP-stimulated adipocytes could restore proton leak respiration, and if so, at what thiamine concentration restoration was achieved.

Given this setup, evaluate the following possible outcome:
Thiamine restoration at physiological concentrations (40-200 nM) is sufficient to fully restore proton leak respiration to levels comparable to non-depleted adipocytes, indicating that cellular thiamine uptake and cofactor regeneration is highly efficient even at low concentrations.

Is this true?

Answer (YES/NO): NO